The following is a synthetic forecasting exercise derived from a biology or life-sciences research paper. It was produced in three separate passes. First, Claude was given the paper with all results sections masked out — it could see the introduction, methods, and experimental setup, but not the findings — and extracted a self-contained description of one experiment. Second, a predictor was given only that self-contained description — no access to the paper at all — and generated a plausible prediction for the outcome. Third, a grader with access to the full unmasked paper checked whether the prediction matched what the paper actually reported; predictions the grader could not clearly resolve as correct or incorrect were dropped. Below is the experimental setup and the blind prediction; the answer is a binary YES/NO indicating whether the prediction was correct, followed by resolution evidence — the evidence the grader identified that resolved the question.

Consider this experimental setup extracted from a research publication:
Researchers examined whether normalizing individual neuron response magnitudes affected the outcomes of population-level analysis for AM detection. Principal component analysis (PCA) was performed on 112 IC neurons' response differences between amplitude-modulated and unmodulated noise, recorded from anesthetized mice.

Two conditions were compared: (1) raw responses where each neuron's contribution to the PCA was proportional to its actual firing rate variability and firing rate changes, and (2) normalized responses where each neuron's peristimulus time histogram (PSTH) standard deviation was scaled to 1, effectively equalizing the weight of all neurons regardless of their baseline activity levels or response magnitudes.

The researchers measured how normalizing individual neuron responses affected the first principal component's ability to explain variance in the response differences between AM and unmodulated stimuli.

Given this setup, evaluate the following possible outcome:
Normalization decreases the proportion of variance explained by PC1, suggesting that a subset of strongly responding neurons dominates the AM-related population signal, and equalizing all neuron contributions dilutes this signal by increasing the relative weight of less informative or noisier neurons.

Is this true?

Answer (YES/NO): NO